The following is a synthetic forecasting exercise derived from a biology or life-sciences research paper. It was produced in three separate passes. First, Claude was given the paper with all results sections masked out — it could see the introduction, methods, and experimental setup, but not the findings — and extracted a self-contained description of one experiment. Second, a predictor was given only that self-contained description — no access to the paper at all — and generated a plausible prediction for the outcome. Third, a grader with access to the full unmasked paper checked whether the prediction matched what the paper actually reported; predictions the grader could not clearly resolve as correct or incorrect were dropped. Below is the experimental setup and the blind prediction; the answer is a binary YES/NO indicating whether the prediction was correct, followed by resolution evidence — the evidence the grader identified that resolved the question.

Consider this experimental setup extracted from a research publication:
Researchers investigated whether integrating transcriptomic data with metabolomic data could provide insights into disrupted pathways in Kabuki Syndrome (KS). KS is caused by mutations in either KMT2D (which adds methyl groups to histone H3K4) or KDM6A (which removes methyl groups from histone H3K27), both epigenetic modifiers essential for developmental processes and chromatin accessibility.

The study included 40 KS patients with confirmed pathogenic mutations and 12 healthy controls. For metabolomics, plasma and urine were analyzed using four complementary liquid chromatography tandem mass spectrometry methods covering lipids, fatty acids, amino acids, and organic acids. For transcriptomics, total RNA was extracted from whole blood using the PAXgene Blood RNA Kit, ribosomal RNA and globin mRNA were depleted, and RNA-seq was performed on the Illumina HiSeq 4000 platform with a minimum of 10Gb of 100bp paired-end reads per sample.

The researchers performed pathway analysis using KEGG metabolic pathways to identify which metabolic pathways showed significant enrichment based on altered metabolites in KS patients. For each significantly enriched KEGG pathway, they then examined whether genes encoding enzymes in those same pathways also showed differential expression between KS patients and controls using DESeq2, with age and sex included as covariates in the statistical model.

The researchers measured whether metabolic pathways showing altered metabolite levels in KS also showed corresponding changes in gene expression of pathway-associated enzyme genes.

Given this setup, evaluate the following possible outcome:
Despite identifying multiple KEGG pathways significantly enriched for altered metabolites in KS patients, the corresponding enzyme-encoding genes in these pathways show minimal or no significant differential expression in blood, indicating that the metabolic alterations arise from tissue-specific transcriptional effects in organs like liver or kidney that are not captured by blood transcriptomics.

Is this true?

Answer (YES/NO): NO